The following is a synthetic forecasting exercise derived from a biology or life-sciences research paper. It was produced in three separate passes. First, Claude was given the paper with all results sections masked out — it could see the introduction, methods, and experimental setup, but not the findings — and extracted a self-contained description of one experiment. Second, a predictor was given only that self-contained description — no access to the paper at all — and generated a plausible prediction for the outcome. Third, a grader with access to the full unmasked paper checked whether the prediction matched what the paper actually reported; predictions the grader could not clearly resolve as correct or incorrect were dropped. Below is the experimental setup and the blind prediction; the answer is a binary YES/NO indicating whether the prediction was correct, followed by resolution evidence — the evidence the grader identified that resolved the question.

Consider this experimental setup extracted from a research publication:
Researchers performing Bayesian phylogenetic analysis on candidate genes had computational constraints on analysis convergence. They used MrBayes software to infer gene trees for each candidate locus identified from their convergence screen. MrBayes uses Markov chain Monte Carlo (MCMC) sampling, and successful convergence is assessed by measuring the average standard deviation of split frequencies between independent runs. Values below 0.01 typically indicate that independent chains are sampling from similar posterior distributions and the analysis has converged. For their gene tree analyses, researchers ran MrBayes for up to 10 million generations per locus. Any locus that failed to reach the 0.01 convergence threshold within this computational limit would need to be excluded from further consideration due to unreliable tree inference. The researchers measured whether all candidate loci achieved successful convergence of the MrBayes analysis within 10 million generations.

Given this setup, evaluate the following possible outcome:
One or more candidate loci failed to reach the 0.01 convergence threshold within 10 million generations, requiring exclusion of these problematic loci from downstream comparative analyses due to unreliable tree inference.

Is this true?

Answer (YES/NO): YES